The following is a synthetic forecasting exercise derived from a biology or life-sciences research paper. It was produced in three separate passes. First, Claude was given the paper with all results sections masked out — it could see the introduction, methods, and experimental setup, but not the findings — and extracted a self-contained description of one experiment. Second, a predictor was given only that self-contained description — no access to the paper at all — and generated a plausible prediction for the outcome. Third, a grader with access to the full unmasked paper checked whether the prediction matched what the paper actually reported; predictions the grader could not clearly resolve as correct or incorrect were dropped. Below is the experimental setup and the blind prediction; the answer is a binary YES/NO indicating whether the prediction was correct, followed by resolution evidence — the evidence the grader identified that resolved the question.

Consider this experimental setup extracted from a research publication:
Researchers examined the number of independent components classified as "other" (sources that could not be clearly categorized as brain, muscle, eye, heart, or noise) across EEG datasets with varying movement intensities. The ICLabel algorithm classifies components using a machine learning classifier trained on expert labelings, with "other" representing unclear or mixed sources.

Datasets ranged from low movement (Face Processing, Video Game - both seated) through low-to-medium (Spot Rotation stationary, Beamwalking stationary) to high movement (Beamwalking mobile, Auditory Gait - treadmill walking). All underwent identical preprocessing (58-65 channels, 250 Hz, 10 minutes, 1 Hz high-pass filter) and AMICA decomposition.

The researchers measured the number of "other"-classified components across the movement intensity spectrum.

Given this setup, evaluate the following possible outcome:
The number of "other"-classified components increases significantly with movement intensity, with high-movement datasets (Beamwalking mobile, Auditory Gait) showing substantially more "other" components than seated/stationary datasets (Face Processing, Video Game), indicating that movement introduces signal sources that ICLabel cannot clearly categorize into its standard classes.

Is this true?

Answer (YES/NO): NO